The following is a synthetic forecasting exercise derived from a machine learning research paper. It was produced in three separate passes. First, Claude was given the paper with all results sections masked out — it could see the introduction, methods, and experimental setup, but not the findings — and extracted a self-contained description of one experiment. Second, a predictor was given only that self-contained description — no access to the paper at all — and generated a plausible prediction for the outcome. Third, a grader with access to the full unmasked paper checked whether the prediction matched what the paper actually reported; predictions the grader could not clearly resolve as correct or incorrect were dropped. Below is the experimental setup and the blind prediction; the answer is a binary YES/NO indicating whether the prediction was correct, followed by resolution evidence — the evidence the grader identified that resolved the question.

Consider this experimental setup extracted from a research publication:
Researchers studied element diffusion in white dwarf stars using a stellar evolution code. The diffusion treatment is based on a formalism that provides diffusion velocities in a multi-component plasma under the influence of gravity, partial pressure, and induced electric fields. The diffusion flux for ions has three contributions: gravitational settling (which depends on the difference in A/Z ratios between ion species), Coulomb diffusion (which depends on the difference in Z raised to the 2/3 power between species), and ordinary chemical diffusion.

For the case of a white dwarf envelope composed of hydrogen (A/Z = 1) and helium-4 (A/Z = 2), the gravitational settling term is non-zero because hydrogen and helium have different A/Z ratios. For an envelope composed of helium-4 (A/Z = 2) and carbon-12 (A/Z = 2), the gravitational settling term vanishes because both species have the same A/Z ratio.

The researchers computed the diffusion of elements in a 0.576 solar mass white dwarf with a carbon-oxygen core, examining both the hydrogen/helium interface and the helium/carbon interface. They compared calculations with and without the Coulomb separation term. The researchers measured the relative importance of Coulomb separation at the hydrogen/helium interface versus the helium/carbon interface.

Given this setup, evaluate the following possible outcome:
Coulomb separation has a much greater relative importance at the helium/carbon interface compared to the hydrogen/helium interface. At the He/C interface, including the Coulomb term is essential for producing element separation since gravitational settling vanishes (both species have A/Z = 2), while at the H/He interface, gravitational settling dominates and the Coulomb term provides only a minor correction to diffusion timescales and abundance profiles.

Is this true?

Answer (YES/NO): YES